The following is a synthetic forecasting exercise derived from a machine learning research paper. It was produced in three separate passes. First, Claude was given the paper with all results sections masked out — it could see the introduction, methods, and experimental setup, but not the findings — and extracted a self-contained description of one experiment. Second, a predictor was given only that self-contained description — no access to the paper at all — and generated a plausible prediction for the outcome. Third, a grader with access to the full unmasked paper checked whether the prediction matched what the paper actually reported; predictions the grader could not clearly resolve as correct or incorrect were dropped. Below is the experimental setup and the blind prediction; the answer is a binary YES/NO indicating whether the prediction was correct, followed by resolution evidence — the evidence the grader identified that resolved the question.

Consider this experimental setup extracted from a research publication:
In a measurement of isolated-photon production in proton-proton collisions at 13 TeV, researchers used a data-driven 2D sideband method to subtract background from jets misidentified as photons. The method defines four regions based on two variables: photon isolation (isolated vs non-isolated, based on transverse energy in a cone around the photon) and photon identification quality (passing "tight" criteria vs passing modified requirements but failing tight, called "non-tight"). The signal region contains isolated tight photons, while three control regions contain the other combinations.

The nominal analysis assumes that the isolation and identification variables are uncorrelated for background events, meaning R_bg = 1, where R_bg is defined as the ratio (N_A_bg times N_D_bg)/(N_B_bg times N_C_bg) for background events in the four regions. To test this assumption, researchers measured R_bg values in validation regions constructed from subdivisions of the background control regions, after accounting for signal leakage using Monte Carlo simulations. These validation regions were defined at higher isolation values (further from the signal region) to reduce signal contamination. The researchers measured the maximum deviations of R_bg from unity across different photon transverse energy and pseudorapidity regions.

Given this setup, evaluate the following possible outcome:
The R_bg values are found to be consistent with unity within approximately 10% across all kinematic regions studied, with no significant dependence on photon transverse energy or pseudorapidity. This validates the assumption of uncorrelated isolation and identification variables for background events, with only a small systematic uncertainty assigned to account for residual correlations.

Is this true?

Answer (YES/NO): NO